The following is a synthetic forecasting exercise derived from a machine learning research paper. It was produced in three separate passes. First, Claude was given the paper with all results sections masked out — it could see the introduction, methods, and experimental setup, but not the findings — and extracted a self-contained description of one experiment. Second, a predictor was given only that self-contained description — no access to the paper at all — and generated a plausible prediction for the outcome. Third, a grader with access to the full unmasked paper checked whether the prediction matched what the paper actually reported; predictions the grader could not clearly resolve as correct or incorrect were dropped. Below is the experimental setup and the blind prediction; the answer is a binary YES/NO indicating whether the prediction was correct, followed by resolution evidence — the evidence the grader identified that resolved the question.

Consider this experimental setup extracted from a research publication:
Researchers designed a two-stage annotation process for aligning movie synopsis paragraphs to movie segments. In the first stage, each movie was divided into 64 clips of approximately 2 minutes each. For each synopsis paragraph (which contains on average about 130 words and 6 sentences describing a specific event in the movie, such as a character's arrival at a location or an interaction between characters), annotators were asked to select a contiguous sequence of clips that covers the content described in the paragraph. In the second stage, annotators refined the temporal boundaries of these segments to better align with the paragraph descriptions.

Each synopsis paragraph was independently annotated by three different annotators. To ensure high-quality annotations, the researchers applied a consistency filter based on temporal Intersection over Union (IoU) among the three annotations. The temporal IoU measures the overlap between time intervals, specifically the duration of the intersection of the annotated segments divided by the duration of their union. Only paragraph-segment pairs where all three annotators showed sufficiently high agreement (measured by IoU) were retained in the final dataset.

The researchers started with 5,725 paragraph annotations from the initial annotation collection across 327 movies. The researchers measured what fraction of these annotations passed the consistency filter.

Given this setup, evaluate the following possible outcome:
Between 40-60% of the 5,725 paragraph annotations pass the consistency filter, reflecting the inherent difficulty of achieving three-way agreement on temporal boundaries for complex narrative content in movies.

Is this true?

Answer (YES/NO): NO